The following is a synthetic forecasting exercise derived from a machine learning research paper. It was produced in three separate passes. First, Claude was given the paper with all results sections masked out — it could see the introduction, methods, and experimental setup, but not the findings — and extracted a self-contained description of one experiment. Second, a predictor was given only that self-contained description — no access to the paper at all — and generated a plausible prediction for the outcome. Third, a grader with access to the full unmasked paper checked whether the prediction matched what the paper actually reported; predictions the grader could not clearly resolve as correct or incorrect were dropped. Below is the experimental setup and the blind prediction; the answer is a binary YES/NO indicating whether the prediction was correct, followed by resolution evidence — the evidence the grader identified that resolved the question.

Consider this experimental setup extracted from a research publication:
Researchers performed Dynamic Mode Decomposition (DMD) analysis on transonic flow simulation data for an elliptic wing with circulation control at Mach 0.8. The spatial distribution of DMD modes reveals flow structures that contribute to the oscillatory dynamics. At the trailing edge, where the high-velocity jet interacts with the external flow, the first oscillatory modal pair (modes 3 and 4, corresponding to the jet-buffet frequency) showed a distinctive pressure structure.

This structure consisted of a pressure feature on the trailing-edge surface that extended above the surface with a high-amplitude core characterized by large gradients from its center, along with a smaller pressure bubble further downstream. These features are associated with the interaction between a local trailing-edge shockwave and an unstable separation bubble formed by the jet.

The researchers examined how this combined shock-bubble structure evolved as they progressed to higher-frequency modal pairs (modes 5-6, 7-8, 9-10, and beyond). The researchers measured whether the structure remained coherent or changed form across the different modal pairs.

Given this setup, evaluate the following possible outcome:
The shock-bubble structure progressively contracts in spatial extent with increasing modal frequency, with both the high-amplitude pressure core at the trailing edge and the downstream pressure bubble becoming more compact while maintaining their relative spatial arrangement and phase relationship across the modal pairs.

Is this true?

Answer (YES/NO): NO